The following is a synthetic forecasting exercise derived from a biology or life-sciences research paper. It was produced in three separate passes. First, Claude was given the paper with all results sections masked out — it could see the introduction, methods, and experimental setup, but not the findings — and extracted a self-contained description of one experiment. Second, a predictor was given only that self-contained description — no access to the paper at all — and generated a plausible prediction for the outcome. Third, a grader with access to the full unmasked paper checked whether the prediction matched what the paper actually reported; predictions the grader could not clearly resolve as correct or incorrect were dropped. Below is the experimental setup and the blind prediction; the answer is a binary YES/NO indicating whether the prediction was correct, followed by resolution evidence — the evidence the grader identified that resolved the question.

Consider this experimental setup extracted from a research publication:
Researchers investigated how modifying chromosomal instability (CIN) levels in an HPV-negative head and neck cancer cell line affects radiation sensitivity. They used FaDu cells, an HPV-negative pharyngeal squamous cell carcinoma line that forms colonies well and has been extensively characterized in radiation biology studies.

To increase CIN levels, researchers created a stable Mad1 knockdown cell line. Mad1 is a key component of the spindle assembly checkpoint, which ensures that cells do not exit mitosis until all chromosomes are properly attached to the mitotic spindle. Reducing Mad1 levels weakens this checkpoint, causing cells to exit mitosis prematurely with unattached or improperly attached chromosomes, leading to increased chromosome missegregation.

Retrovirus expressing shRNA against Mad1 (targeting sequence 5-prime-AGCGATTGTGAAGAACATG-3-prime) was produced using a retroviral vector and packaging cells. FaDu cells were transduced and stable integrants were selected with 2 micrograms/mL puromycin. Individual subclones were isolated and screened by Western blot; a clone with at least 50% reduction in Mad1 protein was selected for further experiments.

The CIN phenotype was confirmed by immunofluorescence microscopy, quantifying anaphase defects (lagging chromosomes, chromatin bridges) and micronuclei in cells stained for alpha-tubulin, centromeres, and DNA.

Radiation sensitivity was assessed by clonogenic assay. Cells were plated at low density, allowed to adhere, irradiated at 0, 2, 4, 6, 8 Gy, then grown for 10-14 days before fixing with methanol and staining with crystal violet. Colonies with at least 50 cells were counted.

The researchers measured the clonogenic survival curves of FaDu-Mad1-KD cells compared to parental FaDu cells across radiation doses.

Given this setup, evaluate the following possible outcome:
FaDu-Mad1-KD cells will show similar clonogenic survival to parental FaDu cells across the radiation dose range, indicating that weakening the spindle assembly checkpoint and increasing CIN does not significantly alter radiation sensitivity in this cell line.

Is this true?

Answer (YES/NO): NO